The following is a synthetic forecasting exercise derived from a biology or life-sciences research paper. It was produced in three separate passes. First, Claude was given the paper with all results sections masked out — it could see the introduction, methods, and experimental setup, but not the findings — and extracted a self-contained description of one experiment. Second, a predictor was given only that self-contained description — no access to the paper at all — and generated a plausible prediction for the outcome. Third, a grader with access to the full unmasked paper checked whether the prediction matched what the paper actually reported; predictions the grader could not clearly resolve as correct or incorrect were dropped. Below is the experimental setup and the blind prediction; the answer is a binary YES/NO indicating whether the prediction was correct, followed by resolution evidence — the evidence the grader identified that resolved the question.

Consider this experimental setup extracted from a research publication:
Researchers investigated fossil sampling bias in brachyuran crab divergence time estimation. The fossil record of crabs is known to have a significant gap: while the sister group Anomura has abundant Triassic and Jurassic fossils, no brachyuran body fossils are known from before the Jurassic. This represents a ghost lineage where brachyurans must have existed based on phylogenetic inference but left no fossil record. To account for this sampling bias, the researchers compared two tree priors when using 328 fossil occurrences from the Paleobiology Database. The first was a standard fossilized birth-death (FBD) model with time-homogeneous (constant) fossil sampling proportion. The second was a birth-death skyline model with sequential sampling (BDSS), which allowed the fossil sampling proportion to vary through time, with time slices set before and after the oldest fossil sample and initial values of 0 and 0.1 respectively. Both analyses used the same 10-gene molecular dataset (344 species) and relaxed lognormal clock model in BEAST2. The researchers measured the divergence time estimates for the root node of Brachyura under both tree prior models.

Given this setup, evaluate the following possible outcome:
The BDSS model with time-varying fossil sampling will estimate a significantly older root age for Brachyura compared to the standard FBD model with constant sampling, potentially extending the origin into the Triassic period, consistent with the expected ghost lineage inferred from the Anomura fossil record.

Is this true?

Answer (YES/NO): NO